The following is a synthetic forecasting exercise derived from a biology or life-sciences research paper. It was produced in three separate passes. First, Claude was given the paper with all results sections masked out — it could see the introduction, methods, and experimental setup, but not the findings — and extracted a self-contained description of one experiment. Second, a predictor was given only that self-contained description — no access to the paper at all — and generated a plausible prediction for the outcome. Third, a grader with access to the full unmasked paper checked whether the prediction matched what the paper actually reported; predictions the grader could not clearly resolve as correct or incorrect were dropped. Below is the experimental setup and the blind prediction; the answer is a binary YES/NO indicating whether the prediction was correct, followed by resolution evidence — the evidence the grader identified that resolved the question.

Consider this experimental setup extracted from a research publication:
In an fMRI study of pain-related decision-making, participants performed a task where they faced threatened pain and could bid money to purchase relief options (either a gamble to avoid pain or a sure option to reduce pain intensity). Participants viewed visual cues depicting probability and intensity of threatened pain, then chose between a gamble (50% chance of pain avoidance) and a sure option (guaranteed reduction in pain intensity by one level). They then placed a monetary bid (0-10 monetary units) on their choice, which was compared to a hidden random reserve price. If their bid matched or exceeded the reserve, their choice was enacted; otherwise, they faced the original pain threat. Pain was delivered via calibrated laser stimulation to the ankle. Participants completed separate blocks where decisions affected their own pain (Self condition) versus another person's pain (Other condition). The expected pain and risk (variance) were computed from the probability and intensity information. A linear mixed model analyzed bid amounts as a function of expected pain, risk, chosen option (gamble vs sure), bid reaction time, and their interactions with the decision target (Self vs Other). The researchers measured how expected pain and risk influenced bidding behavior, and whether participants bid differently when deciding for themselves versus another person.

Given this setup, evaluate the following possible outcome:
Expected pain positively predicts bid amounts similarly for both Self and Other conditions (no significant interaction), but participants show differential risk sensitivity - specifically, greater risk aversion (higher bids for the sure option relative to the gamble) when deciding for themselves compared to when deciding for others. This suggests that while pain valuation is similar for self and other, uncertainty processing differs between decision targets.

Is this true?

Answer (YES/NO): NO